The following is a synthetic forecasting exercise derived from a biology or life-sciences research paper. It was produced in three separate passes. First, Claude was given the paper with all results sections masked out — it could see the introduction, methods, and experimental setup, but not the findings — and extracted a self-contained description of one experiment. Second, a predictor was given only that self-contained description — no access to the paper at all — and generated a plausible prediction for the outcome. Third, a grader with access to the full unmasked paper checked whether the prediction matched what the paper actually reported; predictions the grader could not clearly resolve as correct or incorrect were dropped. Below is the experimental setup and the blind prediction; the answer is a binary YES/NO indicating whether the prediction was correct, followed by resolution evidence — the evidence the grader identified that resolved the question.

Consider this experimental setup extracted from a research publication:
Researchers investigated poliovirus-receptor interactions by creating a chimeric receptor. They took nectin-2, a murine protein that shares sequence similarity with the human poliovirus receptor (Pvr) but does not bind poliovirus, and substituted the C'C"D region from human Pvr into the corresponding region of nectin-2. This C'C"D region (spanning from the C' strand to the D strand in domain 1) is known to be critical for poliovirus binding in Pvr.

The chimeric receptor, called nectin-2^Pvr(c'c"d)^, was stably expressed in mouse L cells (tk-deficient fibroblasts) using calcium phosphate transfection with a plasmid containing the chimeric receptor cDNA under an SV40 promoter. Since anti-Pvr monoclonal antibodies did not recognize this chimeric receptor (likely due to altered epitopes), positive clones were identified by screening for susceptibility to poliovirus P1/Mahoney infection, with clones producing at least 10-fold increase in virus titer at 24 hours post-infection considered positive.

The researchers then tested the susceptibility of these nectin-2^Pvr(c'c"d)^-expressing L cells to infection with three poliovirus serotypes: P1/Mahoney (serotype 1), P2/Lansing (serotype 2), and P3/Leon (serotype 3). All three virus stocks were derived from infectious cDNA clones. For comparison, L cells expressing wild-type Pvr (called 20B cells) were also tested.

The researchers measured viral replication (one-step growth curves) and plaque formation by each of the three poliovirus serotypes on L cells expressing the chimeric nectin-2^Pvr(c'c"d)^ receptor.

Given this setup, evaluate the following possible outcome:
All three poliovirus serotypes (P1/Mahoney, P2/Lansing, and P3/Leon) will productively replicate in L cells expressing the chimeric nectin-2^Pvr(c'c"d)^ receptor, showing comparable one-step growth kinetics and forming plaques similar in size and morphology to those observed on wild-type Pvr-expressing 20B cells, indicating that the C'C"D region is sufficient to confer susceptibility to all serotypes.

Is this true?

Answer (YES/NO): NO